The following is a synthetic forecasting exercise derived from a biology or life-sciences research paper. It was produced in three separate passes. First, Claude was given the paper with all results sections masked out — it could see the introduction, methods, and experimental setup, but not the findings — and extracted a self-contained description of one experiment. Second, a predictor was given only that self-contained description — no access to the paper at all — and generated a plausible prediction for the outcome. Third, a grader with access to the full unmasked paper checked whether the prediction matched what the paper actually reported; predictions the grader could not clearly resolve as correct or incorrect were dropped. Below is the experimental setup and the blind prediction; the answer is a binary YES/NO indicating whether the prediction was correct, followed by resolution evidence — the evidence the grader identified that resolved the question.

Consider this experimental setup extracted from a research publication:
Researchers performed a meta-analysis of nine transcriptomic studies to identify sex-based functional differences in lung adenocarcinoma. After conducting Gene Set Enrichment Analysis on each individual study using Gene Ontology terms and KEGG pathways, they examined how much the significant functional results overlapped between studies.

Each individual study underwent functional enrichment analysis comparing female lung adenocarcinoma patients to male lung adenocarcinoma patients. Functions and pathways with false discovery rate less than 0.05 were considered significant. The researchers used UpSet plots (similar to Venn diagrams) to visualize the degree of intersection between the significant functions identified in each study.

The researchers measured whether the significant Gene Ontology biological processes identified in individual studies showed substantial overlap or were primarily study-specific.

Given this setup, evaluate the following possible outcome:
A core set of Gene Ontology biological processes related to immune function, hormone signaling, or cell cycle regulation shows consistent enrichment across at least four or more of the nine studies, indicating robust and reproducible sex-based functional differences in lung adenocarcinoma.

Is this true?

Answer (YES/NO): NO